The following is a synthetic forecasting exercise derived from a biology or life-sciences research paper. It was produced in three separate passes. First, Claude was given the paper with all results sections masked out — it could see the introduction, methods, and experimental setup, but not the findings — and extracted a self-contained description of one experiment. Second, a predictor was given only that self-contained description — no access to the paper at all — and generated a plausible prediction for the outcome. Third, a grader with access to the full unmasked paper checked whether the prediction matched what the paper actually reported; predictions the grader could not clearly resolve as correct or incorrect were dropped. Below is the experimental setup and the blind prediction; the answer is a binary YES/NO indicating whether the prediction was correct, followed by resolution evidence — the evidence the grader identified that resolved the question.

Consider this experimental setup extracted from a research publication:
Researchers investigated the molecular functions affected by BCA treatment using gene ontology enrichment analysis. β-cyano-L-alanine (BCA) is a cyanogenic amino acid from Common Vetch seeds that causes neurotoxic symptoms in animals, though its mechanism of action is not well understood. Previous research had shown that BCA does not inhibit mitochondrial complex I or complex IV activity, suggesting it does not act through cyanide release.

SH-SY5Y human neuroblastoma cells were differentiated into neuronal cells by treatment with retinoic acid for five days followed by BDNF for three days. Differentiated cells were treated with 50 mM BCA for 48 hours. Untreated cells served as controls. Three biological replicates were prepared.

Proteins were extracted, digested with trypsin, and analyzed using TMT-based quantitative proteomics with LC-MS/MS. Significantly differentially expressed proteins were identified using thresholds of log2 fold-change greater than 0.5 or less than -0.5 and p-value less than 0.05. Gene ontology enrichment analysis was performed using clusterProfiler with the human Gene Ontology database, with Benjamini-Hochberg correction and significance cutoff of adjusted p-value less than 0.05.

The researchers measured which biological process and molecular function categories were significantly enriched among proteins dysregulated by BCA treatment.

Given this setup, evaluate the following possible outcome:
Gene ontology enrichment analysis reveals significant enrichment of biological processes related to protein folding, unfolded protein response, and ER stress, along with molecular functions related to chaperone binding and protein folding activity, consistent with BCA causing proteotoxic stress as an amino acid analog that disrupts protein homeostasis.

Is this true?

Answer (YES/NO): NO